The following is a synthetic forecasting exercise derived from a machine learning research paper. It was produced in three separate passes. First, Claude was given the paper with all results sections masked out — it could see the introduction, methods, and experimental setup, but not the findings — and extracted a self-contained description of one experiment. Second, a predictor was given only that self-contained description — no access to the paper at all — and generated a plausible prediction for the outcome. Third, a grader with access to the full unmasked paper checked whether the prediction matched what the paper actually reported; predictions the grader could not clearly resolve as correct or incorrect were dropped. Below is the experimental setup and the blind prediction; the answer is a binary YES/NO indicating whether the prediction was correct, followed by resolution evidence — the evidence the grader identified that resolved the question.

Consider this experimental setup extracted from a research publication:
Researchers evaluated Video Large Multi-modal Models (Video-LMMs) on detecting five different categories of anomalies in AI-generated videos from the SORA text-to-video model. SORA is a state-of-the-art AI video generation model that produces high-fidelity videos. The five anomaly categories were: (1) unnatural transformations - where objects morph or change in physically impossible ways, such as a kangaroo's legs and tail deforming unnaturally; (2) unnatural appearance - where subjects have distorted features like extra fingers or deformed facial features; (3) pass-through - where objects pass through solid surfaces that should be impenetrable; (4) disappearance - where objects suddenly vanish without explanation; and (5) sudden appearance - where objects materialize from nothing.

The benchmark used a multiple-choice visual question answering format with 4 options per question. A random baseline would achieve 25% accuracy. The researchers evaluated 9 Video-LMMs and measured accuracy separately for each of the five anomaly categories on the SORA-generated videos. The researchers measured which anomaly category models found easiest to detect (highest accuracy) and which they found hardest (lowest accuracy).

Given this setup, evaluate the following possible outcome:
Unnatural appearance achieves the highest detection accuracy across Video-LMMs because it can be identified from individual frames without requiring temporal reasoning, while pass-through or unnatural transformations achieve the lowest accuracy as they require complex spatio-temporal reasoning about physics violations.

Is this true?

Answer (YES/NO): NO